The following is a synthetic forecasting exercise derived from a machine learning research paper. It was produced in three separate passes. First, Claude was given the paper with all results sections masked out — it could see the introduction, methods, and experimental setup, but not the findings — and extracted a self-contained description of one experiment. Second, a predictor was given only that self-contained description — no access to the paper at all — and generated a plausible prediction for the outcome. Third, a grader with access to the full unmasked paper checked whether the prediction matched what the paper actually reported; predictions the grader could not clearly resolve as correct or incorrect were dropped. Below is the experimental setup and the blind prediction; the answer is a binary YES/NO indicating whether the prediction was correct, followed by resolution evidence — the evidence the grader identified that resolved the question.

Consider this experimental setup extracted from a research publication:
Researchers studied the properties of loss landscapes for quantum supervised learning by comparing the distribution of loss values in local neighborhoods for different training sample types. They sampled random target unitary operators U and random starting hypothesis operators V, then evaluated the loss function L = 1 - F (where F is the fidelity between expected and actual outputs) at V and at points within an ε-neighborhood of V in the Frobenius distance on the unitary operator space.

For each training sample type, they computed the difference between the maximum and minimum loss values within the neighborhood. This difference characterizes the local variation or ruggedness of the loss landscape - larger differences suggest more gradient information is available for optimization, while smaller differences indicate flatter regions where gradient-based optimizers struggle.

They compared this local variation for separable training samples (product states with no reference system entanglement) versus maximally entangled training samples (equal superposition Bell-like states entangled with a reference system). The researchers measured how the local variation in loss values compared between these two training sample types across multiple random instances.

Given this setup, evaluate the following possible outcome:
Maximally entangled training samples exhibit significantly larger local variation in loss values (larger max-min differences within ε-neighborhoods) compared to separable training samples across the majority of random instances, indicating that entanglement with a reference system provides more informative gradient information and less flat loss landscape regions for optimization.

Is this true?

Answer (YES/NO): NO